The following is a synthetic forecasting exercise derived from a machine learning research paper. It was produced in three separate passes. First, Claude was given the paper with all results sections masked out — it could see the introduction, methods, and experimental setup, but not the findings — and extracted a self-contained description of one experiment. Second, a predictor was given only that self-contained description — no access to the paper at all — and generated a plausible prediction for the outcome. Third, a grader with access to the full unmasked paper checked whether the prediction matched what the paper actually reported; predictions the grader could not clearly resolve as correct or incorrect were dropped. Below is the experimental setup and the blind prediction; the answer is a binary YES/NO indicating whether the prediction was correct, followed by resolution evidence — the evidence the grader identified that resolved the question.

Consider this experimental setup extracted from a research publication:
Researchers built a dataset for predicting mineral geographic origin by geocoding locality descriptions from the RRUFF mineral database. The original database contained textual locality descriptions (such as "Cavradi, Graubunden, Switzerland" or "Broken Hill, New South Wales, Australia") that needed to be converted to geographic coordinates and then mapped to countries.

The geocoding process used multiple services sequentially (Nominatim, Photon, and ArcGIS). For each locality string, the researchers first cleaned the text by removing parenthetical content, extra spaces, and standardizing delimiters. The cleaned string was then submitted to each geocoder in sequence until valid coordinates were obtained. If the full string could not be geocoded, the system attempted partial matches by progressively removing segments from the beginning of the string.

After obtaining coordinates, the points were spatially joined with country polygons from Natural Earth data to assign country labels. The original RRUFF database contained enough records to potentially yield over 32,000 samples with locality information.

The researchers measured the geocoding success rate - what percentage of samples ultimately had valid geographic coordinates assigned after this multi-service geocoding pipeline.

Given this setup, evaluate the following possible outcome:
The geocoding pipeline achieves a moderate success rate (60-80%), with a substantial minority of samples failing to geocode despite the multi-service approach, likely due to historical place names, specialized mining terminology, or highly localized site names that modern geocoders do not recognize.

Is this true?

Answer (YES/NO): NO